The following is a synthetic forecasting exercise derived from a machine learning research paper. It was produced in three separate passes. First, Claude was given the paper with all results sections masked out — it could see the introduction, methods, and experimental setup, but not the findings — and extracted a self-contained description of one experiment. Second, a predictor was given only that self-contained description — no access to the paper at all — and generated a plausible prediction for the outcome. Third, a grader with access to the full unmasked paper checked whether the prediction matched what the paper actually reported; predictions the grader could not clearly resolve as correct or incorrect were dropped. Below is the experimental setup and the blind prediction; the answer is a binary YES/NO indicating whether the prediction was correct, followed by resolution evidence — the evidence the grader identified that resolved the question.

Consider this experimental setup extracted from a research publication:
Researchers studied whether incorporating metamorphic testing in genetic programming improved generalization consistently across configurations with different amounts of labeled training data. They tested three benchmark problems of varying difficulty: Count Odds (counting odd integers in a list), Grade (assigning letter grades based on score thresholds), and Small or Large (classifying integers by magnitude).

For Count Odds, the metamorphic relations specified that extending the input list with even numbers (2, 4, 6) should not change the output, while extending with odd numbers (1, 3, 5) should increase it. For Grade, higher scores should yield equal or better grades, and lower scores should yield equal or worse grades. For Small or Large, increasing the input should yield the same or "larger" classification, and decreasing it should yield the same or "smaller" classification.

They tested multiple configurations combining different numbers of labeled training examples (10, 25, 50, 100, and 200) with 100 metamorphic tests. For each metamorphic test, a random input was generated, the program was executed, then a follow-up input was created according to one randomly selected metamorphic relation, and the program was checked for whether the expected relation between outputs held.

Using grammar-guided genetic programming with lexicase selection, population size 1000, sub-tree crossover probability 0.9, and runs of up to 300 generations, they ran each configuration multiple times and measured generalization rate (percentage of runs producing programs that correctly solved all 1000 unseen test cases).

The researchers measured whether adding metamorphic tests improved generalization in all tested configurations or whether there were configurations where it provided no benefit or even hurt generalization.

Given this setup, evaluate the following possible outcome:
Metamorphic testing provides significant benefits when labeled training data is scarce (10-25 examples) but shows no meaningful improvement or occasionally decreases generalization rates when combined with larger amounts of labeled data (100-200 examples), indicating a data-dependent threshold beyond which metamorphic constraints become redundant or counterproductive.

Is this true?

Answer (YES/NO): NO